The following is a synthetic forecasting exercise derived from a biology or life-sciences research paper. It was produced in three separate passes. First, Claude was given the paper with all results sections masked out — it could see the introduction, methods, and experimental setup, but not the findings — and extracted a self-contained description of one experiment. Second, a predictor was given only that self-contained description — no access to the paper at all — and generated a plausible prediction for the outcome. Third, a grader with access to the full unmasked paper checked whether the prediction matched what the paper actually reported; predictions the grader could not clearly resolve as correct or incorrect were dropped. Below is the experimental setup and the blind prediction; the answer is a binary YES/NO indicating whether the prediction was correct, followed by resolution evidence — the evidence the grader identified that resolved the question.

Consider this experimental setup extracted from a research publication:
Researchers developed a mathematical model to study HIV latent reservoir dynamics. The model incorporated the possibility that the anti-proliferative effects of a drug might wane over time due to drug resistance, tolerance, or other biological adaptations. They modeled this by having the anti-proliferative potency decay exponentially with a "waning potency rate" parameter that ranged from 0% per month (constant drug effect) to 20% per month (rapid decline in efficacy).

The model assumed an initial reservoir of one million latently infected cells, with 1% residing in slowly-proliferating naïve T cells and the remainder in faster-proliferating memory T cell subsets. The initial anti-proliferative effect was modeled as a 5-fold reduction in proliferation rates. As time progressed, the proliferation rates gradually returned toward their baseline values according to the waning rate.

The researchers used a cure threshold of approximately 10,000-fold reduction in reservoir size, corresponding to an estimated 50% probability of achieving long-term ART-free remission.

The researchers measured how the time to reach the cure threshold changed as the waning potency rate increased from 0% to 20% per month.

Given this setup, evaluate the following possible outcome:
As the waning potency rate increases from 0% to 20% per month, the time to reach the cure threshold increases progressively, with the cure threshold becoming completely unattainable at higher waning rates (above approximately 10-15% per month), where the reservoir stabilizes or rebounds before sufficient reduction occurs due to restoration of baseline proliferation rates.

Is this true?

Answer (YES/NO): NO